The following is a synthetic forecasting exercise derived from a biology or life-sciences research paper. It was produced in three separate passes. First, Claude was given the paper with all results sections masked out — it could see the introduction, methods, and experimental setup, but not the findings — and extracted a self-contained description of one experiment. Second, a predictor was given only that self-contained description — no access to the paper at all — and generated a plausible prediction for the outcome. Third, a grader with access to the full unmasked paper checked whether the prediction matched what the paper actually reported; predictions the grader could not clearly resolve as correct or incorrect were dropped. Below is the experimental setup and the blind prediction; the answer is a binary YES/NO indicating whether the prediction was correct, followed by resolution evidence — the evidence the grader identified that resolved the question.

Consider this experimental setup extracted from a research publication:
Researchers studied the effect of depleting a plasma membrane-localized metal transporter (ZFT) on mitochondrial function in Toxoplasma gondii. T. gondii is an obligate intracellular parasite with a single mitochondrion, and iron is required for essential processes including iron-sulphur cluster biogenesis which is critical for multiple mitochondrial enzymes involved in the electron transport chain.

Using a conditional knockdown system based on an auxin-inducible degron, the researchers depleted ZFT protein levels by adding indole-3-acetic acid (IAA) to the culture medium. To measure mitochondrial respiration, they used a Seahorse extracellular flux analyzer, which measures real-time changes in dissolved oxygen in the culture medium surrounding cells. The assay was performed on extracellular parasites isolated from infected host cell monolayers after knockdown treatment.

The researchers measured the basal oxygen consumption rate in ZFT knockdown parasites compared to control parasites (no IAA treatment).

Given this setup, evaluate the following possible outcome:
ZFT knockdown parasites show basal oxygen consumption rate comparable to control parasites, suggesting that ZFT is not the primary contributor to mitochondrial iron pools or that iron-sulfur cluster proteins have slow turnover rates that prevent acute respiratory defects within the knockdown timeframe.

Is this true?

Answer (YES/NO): NO